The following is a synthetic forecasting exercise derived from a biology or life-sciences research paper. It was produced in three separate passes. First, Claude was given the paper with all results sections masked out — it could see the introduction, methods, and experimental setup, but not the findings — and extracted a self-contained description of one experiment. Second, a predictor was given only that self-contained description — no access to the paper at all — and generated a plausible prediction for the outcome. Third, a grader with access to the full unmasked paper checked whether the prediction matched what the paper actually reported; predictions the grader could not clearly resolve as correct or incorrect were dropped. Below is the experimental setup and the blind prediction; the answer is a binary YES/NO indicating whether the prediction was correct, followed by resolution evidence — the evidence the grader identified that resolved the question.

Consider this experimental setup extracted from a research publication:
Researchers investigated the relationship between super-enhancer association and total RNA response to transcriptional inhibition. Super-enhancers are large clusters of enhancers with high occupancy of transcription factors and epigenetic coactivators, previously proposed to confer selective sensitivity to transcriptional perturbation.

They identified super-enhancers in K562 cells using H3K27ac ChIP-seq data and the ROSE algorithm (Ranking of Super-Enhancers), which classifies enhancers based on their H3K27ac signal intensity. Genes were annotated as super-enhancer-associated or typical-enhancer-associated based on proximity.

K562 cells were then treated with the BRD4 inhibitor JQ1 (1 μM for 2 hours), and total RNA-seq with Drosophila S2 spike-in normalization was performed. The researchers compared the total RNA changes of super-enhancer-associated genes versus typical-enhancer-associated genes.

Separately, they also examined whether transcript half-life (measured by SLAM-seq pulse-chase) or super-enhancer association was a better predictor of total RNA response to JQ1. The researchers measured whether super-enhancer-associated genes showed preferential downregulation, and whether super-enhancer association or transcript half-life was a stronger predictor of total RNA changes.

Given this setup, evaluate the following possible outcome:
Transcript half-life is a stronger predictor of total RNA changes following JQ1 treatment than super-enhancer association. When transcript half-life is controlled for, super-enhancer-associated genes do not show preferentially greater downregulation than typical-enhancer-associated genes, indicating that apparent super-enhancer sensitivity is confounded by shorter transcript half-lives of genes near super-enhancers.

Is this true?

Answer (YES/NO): YES